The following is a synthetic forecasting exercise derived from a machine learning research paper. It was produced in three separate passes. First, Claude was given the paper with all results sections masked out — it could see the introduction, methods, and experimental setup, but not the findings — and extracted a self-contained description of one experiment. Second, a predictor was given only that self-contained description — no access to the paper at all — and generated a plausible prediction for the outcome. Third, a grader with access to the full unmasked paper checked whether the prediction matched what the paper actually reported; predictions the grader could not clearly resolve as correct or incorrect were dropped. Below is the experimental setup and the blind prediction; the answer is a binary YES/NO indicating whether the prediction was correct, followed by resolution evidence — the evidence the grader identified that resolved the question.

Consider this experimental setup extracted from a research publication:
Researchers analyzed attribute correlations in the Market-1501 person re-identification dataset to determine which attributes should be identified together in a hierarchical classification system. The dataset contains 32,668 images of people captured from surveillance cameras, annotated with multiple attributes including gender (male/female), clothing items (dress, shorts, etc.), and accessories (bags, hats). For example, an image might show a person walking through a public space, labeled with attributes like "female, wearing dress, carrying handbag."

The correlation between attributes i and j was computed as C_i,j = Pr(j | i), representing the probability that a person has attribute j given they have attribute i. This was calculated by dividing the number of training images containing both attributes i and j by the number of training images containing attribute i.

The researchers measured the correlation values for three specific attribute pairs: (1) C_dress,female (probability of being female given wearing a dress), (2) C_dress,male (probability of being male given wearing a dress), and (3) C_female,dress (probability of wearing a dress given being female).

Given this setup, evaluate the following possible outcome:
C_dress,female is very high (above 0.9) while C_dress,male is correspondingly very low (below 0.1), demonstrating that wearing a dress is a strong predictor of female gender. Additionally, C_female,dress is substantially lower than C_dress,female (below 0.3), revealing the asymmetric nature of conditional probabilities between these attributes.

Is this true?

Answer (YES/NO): NO